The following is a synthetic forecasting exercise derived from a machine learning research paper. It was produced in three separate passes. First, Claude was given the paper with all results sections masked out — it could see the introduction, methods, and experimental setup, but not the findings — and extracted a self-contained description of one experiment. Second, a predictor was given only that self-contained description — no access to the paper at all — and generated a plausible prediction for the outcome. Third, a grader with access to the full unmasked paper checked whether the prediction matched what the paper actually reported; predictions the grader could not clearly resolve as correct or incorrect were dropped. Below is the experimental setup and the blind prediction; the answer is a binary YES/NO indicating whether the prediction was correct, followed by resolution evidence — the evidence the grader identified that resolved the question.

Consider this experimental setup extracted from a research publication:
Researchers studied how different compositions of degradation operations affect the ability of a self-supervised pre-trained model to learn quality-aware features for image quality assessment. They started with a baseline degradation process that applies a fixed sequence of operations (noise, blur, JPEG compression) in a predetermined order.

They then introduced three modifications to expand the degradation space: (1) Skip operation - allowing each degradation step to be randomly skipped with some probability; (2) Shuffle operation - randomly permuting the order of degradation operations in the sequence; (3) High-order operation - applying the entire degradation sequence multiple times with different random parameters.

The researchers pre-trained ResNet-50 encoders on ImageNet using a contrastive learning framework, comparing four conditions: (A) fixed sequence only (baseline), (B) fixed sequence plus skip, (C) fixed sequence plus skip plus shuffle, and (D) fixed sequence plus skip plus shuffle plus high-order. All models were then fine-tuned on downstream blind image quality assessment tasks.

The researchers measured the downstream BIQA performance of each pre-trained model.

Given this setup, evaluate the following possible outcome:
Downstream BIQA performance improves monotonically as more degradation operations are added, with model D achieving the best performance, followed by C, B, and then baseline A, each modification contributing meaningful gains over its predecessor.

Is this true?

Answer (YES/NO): YES